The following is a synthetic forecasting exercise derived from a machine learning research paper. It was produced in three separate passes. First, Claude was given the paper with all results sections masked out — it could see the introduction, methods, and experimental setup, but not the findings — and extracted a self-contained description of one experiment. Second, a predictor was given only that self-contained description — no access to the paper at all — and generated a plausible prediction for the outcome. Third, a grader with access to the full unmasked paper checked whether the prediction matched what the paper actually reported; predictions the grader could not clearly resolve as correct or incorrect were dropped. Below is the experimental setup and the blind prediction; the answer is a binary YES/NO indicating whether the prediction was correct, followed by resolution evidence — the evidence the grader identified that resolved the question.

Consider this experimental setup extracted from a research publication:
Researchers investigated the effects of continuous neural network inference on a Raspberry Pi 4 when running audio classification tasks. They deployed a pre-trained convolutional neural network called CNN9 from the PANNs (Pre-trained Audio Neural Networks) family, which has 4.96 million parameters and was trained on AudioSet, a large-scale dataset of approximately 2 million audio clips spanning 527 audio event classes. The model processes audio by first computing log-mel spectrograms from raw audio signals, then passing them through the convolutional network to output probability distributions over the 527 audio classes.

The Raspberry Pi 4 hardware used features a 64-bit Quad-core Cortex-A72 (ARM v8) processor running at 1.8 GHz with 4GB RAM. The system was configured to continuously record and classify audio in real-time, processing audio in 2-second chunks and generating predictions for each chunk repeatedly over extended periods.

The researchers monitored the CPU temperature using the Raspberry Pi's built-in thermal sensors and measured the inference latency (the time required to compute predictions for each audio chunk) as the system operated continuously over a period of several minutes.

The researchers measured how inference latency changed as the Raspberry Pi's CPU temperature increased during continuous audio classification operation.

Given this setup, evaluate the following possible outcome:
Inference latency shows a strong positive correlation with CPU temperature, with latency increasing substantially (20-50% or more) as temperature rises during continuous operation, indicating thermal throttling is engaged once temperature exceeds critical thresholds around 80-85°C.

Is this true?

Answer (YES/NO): NO